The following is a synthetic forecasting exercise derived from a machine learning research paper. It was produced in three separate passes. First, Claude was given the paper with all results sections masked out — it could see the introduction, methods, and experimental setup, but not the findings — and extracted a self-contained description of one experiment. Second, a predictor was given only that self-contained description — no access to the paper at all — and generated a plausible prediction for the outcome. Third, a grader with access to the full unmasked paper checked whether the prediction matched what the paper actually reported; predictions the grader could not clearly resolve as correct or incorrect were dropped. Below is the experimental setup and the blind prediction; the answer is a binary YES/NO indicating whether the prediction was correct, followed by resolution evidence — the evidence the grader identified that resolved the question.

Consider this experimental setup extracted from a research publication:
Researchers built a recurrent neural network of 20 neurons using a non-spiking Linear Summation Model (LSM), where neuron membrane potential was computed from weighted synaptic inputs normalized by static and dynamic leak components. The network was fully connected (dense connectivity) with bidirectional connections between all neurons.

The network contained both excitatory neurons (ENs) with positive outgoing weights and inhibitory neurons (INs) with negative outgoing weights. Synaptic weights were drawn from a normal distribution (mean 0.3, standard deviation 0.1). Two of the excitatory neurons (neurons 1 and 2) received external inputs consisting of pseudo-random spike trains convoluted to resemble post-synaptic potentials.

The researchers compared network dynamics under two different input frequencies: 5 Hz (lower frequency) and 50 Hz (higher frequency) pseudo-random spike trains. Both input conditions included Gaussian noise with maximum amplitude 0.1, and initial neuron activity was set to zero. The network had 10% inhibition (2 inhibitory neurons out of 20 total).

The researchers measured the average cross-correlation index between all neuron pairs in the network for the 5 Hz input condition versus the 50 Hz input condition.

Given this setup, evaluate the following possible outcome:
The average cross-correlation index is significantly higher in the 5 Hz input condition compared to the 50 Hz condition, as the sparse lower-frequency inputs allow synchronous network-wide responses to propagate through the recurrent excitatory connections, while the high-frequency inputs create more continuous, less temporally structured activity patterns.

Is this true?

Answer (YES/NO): NO